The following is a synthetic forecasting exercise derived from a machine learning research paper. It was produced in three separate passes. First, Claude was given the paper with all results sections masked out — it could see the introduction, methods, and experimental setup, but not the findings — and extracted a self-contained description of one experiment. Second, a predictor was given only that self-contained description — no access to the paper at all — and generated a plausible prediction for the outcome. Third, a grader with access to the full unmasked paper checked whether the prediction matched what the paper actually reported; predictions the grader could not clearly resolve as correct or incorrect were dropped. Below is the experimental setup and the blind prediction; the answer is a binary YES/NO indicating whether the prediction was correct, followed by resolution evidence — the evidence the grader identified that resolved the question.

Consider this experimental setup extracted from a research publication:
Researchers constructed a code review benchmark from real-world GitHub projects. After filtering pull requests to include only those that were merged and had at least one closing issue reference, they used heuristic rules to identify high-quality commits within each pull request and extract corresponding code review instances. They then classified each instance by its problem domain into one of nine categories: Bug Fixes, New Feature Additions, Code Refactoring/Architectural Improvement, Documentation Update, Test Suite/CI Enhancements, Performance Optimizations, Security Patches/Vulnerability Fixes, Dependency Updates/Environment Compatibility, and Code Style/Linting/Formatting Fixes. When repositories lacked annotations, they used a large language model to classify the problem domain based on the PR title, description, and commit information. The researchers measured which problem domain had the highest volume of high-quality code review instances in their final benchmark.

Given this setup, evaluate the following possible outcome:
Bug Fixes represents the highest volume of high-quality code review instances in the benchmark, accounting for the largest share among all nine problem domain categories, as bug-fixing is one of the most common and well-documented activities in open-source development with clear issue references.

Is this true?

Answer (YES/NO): YES